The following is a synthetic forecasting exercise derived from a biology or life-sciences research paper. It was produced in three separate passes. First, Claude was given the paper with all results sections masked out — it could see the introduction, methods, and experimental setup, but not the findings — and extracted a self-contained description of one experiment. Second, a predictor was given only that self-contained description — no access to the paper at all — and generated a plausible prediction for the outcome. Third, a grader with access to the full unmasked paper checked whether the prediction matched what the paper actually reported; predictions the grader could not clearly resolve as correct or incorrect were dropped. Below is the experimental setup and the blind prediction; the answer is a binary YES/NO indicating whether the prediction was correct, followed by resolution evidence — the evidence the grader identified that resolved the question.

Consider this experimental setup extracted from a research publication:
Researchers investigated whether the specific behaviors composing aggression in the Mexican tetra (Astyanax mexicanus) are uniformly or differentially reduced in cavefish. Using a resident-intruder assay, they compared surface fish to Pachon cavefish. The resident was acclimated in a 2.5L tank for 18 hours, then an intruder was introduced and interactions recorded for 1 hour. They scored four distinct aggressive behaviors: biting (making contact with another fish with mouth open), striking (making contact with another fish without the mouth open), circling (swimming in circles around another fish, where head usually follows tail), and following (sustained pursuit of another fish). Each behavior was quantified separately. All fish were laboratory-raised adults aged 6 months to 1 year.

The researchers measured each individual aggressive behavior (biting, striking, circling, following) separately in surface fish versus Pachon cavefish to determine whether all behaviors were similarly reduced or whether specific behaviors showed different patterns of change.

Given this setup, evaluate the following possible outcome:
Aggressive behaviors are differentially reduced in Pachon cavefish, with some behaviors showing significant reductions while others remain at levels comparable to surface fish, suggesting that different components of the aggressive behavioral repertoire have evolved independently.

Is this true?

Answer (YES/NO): NO